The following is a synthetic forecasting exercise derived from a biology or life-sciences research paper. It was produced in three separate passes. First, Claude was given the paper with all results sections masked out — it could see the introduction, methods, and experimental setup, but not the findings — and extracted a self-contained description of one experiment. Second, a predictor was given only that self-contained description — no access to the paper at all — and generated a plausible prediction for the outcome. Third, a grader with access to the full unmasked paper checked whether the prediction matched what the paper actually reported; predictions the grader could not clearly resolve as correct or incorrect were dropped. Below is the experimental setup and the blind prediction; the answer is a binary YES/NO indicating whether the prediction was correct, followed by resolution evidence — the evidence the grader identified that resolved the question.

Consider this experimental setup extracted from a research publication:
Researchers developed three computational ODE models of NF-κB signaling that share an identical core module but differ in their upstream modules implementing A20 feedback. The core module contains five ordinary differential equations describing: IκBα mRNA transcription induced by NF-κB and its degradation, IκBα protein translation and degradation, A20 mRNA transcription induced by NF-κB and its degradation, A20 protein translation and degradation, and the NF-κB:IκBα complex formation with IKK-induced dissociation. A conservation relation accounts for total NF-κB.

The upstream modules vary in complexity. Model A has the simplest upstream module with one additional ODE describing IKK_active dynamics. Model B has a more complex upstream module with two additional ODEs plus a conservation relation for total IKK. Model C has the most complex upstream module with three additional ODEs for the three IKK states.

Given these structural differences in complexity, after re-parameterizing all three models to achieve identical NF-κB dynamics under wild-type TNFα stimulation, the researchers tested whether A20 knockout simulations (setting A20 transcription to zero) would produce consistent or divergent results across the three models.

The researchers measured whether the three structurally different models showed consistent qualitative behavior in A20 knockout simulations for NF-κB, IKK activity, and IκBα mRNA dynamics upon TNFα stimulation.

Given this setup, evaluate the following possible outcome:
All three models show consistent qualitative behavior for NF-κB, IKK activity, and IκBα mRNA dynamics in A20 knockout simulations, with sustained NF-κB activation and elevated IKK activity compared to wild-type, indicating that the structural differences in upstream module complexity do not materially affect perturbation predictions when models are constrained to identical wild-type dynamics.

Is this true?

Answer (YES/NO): YES